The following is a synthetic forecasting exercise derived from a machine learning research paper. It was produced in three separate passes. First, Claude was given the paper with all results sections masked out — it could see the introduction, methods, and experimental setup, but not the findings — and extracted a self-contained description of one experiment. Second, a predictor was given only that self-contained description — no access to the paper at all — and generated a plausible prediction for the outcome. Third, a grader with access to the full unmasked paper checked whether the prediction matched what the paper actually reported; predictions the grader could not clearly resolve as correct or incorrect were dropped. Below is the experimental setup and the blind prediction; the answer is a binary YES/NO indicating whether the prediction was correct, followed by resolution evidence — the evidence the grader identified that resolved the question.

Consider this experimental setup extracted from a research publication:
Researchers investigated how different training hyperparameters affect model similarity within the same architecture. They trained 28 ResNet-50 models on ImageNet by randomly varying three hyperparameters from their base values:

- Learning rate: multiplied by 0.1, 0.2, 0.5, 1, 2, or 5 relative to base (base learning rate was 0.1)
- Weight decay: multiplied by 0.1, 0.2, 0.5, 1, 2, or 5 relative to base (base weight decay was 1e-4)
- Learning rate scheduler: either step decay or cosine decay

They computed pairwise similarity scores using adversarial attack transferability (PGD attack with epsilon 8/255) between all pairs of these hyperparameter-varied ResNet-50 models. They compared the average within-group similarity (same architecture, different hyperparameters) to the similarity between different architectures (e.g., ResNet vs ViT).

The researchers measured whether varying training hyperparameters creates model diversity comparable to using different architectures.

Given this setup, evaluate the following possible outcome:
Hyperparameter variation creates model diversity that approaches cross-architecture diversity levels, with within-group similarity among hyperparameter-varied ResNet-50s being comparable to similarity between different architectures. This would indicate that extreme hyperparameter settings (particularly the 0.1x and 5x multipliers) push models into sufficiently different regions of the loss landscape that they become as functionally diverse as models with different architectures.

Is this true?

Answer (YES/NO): NO